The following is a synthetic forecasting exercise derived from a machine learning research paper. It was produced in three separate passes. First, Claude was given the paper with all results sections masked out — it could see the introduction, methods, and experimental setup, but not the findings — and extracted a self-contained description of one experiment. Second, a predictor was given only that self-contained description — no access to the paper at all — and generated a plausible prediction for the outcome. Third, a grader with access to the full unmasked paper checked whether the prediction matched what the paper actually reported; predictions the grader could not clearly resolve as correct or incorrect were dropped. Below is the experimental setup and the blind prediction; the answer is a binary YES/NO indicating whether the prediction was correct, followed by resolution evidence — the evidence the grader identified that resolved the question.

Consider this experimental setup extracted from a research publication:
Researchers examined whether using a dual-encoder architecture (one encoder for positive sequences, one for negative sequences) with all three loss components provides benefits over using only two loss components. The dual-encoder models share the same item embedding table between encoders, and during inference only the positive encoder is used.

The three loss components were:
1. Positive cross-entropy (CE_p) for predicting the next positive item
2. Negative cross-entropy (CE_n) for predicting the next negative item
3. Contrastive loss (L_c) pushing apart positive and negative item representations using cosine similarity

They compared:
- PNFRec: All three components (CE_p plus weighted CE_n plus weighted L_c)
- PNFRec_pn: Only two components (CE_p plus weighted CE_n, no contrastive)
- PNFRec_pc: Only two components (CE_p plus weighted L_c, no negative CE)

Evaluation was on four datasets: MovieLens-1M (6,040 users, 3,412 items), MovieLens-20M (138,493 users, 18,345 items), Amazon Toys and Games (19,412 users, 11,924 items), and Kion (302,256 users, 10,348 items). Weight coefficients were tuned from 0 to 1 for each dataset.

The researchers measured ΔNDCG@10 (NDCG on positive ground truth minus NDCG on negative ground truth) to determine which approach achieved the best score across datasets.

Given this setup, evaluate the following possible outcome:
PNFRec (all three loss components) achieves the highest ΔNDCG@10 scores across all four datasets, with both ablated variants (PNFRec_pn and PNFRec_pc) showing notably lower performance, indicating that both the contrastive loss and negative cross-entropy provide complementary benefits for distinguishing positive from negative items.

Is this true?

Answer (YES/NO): NO